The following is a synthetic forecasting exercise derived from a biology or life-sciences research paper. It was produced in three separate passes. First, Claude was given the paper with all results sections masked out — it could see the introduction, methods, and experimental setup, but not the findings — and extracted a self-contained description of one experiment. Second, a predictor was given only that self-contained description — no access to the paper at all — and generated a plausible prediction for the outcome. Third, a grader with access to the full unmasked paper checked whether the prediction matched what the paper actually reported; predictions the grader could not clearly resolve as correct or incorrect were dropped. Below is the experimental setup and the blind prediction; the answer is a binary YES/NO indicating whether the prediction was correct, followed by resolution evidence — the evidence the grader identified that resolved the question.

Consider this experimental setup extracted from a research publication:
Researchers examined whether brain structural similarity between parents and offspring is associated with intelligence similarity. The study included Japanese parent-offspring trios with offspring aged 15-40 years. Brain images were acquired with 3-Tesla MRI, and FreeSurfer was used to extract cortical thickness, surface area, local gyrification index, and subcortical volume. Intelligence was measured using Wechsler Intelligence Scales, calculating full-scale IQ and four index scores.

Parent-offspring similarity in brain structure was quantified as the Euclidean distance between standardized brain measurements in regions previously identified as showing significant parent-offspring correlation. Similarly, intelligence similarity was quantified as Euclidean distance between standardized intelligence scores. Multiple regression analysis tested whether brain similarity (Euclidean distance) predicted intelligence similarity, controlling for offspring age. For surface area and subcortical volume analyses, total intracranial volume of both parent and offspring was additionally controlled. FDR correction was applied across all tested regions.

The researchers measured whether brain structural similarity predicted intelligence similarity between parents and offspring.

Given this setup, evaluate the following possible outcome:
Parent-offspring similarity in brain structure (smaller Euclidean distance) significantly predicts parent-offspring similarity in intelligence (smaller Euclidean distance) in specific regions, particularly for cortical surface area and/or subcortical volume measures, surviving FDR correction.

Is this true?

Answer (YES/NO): YES